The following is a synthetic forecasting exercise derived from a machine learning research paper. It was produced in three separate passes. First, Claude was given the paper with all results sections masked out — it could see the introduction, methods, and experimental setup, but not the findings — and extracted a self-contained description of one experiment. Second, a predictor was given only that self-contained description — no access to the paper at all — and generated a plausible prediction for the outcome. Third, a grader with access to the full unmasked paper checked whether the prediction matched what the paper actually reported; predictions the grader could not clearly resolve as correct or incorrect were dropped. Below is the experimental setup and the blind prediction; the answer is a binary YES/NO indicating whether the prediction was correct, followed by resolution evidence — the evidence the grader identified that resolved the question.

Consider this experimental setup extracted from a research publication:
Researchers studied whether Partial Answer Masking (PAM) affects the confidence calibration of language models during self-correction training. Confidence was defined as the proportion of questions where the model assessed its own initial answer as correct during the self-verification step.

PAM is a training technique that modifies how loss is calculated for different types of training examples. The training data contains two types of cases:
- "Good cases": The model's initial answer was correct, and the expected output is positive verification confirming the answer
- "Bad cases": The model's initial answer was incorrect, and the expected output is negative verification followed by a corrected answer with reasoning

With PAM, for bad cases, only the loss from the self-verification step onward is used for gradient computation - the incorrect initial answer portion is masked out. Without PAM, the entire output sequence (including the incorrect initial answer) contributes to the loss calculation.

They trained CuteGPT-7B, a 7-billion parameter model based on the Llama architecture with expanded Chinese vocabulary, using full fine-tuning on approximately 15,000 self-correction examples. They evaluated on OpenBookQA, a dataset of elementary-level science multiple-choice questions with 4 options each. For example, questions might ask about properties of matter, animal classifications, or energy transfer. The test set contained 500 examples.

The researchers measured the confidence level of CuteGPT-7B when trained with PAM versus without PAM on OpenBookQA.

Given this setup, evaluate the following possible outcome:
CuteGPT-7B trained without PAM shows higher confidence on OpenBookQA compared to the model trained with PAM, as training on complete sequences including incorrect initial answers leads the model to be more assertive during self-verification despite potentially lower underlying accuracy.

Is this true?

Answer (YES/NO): NO